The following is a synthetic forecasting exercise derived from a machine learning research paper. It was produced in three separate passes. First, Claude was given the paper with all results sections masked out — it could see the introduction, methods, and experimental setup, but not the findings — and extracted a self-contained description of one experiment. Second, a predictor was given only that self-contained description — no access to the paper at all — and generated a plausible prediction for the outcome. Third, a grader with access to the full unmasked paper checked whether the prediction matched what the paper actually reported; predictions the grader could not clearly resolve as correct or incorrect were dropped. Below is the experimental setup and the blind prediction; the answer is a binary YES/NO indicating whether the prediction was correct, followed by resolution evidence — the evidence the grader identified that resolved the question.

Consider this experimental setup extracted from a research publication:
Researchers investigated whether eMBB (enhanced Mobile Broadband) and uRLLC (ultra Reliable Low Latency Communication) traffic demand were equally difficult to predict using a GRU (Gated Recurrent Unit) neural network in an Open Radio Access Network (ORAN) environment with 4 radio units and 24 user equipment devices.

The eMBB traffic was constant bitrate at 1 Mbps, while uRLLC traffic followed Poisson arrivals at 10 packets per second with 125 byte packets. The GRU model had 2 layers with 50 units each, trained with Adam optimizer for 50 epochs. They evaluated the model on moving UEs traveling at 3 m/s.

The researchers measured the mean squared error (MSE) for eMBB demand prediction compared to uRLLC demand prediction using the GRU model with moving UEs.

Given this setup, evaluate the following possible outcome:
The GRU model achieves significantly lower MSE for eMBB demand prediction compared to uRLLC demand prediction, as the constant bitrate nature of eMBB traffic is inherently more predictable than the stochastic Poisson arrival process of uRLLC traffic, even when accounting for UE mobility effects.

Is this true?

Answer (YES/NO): YES